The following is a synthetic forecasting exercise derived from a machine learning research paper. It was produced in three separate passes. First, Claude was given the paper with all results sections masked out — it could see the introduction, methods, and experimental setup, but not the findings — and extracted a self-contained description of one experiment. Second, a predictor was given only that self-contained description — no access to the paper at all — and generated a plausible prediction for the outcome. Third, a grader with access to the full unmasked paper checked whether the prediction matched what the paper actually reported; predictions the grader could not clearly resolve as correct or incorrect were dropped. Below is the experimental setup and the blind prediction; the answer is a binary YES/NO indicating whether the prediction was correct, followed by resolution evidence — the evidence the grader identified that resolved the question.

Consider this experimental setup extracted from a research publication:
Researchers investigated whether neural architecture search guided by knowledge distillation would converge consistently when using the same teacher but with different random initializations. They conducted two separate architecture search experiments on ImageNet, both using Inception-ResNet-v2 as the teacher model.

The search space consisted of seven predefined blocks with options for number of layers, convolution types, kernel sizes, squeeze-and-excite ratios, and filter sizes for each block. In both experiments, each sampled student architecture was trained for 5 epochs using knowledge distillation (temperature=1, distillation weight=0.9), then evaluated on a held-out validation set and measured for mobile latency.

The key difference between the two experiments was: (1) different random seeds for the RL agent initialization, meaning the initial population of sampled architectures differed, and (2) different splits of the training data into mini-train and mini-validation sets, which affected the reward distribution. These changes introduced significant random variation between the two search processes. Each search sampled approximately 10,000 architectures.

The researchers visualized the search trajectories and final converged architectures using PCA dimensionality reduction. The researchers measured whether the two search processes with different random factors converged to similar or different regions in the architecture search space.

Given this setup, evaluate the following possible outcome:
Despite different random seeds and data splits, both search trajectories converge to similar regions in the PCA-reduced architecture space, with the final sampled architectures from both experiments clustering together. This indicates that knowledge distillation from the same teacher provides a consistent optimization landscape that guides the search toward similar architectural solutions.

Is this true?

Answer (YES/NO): YES